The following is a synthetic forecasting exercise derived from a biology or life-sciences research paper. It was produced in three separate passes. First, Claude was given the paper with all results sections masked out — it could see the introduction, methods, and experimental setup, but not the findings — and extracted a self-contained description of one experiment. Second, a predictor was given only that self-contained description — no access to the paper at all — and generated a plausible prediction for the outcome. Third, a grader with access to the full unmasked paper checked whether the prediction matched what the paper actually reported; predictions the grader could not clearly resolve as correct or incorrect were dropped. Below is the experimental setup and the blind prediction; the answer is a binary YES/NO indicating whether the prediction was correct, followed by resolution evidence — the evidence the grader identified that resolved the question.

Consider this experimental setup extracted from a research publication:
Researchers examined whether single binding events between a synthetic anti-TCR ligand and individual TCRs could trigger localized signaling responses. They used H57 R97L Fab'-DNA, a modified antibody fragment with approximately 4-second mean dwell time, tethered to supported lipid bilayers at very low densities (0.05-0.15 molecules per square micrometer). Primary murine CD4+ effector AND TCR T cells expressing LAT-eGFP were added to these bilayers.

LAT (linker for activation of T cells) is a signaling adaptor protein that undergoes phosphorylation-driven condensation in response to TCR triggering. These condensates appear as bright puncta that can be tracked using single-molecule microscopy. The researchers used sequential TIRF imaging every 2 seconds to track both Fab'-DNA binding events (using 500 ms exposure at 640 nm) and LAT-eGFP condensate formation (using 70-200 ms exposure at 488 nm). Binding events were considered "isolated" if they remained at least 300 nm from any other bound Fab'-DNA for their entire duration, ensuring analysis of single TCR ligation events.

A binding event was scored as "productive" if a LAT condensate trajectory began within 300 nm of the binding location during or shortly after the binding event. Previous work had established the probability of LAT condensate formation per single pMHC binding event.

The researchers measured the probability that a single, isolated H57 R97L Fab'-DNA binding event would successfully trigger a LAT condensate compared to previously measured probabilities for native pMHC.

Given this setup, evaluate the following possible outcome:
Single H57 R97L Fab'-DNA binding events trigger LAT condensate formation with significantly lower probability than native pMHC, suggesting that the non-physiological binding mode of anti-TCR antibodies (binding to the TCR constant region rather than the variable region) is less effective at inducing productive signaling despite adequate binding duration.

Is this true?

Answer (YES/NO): NO